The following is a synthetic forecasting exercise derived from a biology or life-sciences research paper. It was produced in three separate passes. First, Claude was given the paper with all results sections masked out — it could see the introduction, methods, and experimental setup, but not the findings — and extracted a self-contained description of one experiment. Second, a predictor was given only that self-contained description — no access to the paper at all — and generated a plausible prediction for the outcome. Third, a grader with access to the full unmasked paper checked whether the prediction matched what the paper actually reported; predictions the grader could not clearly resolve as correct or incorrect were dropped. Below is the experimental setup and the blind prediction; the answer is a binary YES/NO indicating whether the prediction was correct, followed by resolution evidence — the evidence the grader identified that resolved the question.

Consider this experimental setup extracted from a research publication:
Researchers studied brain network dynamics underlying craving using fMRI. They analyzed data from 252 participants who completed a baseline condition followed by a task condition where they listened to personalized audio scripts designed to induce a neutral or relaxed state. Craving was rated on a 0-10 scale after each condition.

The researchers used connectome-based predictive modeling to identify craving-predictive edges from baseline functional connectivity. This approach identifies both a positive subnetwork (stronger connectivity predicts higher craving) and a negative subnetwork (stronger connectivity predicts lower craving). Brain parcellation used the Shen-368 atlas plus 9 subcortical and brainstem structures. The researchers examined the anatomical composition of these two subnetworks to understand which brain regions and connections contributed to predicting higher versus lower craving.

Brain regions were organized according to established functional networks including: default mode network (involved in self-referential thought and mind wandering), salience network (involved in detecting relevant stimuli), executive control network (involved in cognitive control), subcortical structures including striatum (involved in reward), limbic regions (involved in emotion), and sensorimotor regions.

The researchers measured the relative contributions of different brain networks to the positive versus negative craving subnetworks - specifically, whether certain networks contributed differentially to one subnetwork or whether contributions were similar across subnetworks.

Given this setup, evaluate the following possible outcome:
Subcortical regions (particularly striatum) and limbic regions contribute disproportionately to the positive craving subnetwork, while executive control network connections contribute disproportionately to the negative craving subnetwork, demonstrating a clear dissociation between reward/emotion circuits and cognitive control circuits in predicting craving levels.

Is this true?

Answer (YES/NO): NO